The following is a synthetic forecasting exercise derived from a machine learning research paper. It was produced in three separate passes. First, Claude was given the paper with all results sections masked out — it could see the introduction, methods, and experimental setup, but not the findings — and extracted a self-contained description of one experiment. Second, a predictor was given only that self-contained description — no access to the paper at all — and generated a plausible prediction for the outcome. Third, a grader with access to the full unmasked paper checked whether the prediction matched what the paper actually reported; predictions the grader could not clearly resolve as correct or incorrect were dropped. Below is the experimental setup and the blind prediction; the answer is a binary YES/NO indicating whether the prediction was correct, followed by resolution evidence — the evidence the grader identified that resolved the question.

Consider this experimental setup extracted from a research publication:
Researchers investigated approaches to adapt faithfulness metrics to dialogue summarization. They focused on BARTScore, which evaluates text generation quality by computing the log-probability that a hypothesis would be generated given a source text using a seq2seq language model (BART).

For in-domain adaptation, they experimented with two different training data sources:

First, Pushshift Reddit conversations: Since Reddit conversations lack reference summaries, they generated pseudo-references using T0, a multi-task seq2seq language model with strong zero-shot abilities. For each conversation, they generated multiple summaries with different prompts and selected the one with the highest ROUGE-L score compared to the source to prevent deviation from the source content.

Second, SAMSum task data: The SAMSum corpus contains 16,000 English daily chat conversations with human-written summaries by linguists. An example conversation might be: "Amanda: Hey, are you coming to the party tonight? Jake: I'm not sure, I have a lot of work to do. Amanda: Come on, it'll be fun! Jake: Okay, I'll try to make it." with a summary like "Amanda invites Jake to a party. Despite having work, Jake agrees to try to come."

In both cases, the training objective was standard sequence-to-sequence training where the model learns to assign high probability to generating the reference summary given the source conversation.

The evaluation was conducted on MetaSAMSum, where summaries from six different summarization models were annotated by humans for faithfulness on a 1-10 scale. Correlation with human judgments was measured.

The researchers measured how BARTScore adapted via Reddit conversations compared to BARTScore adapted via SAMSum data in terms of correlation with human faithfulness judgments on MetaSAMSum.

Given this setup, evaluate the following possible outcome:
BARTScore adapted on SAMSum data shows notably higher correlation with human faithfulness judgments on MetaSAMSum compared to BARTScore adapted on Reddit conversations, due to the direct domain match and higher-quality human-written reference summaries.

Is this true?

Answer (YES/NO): YES